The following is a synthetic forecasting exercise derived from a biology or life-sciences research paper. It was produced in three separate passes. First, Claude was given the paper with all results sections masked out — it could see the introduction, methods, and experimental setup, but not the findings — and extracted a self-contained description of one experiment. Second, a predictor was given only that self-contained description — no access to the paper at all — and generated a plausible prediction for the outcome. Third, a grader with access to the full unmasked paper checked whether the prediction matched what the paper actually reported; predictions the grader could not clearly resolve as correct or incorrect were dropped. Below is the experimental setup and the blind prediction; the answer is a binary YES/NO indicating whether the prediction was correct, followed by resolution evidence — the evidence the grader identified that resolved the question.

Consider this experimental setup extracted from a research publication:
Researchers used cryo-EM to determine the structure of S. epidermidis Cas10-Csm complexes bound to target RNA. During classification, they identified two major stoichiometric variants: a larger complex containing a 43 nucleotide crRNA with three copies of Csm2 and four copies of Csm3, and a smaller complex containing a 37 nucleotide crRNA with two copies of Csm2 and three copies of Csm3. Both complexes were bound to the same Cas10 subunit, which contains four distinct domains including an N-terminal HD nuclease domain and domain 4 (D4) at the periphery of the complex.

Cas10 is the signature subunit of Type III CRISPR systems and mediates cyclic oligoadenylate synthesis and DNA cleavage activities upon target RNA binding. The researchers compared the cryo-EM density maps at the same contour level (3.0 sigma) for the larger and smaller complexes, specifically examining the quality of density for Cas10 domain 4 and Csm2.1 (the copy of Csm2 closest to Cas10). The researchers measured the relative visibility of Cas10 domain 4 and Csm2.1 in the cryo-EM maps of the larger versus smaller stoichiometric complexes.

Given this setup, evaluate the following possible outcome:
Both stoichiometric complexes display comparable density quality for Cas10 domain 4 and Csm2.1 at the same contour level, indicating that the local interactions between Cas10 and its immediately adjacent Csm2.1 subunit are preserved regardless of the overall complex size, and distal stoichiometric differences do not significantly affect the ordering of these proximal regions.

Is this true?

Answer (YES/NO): NO